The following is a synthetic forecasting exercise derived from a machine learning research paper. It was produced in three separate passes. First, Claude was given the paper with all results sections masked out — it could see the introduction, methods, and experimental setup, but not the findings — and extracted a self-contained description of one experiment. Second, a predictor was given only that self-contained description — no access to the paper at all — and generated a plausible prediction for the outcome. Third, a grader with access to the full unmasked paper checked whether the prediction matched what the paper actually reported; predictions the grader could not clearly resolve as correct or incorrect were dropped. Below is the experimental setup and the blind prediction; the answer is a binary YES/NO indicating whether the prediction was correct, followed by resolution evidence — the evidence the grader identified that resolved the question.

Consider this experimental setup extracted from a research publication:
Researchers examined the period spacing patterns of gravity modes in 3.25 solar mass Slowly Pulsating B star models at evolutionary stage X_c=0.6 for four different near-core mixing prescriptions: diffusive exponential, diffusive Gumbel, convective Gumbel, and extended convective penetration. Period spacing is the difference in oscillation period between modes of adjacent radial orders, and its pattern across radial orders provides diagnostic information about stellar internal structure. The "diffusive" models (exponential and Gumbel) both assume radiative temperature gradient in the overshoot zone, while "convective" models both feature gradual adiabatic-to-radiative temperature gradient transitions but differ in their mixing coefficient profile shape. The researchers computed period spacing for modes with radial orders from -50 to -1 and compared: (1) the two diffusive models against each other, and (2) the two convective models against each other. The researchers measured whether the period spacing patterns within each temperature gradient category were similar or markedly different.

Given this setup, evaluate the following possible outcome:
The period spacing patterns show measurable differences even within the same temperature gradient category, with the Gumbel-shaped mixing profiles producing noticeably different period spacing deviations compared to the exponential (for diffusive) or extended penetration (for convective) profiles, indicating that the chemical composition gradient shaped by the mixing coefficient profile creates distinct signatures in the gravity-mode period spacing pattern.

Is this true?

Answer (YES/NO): NO